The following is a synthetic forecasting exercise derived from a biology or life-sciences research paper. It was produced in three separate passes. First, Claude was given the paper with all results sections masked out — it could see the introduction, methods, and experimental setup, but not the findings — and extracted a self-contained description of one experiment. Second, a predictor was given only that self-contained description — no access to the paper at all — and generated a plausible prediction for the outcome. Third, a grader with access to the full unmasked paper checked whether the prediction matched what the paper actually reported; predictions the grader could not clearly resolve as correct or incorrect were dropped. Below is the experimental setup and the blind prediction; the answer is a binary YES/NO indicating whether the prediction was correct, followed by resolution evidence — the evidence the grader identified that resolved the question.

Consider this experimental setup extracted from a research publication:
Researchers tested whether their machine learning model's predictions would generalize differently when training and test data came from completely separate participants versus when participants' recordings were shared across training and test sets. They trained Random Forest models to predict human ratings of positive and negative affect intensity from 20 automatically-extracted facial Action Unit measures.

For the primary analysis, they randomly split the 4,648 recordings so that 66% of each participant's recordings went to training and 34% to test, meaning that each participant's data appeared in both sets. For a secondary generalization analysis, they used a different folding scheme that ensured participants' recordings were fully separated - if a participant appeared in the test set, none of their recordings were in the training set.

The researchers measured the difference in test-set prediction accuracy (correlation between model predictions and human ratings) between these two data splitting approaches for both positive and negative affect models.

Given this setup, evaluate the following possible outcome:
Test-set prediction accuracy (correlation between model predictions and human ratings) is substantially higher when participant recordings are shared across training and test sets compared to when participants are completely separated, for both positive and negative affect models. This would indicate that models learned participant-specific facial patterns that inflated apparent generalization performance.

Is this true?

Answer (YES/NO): NO